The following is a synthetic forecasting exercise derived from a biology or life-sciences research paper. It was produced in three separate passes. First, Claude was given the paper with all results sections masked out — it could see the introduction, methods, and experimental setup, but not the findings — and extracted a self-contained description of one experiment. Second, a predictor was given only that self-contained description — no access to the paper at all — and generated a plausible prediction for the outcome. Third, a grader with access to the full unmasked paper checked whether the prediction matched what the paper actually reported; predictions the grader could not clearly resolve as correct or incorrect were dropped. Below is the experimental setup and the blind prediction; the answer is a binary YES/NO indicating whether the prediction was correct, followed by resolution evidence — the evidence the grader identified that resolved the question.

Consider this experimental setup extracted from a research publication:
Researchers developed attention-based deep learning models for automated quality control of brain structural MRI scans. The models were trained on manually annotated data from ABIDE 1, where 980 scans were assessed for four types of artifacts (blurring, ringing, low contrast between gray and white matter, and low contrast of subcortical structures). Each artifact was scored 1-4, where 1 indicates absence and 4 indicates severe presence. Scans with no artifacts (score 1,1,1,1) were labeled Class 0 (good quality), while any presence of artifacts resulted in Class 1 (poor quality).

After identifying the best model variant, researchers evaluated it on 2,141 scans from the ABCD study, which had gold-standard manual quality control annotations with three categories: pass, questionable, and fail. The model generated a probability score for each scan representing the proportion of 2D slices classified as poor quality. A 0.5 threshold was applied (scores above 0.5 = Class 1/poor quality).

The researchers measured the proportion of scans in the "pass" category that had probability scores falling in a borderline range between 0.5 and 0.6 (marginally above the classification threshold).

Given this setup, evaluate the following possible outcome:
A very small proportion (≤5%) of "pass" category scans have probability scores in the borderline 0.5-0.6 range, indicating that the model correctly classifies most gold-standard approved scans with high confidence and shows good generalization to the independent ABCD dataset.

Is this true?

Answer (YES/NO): NO